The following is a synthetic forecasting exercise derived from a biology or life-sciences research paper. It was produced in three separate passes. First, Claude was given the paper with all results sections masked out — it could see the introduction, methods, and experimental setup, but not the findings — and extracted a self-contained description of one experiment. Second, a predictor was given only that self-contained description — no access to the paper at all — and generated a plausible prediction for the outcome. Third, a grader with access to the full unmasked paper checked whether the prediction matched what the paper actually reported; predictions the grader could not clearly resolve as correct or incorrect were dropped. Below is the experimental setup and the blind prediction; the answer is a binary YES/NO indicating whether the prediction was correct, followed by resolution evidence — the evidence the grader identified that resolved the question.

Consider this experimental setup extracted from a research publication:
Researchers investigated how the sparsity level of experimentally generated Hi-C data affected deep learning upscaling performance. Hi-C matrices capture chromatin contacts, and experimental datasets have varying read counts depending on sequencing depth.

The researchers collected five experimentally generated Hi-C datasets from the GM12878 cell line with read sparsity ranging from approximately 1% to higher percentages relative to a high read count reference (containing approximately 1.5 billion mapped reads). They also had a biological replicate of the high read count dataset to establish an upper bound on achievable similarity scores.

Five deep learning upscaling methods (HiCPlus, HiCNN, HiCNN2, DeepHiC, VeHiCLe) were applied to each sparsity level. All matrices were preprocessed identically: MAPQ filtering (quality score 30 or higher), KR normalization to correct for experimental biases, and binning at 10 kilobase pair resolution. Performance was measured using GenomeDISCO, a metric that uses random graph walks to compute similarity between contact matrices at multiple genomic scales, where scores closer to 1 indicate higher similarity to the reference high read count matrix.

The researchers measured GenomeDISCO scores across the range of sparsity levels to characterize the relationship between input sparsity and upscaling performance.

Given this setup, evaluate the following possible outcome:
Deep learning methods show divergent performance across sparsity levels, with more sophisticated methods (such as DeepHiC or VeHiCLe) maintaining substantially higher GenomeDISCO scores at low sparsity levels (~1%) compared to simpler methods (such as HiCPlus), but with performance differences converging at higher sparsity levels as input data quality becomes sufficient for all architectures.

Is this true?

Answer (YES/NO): NO